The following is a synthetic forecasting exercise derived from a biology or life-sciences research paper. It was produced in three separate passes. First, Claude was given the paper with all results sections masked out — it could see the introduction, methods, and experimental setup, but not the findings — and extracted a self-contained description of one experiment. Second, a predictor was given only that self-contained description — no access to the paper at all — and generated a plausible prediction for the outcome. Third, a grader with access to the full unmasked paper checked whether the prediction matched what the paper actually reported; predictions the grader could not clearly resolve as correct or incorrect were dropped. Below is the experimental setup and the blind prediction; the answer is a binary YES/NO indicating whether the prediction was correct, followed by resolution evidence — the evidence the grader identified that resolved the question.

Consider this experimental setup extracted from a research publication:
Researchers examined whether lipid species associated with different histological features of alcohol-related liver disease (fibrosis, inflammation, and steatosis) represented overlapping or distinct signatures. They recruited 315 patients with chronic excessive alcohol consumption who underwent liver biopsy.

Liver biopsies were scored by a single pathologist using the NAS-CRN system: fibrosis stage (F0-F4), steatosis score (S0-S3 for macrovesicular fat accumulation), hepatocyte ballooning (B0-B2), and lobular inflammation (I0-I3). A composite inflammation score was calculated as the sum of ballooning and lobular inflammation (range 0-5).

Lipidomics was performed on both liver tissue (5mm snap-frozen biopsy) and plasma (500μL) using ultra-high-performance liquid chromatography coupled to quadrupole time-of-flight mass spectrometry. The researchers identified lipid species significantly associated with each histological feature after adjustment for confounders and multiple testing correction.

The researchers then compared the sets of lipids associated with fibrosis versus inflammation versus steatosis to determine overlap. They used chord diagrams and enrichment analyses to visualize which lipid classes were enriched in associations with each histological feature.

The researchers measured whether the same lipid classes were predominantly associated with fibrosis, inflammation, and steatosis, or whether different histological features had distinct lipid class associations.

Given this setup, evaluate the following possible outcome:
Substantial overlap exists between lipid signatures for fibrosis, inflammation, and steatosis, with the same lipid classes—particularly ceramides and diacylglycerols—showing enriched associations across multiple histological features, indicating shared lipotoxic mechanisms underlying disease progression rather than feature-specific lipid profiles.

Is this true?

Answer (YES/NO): NO